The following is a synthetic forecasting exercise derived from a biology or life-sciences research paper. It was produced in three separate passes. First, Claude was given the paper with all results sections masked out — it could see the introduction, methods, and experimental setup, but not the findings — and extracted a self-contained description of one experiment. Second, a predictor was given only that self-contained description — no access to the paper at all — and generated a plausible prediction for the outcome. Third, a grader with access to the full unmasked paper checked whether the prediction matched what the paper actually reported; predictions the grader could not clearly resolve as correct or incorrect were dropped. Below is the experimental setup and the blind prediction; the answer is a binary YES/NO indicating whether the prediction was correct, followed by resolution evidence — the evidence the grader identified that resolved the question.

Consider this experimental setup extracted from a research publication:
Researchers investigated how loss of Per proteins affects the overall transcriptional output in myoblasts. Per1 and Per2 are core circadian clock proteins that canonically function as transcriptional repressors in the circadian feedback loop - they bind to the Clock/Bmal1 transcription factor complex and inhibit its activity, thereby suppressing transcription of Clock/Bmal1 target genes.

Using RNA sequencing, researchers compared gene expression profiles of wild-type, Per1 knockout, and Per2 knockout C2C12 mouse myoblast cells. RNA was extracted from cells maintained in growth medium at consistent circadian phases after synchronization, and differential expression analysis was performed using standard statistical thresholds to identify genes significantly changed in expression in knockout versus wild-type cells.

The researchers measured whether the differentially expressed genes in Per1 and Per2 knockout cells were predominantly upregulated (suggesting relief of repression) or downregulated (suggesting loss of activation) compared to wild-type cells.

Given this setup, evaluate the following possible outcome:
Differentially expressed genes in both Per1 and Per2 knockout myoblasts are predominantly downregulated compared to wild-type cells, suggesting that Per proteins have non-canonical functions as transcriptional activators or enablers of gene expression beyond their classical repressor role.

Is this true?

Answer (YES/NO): NO